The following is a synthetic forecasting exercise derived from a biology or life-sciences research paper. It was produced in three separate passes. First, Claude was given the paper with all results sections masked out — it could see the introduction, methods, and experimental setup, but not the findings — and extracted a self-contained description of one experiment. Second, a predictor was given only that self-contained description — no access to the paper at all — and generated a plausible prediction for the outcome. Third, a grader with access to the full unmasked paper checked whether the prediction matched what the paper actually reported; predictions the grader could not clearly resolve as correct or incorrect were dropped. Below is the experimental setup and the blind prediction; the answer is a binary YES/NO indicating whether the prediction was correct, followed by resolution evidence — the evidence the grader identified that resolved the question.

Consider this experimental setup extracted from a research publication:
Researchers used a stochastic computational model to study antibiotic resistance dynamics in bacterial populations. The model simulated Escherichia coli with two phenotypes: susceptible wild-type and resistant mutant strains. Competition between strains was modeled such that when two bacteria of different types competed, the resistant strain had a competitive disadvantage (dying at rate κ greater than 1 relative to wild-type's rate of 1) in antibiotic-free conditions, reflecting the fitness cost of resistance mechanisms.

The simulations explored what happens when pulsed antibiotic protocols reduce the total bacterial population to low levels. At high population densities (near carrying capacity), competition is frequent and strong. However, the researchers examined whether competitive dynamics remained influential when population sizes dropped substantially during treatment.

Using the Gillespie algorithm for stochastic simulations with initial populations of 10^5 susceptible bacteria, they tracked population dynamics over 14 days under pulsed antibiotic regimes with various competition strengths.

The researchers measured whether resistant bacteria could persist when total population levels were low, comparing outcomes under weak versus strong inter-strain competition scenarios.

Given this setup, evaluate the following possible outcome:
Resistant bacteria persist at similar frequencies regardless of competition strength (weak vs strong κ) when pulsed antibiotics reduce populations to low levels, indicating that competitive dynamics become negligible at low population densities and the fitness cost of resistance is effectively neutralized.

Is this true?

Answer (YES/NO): NO